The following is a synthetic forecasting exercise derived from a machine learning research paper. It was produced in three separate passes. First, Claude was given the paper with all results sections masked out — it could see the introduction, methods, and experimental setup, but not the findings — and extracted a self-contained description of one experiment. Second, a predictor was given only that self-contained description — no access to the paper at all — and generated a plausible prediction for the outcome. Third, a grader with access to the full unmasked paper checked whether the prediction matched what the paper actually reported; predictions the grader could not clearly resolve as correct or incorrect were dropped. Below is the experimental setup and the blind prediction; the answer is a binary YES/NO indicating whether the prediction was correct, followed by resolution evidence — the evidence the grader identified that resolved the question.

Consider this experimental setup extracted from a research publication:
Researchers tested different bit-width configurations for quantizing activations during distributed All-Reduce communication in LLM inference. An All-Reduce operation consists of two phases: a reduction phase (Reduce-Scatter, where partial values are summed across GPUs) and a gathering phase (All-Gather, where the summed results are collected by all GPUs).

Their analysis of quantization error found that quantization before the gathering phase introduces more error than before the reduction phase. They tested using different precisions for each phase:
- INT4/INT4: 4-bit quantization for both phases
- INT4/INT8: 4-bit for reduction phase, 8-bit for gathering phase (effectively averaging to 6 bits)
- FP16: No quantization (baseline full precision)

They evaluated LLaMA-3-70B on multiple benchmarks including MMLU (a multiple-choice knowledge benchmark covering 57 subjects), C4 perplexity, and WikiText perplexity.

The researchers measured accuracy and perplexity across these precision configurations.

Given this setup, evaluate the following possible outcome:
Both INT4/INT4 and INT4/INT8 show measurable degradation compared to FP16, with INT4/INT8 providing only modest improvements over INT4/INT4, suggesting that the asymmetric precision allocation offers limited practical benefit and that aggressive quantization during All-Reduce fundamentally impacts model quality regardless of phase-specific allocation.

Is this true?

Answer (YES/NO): NO